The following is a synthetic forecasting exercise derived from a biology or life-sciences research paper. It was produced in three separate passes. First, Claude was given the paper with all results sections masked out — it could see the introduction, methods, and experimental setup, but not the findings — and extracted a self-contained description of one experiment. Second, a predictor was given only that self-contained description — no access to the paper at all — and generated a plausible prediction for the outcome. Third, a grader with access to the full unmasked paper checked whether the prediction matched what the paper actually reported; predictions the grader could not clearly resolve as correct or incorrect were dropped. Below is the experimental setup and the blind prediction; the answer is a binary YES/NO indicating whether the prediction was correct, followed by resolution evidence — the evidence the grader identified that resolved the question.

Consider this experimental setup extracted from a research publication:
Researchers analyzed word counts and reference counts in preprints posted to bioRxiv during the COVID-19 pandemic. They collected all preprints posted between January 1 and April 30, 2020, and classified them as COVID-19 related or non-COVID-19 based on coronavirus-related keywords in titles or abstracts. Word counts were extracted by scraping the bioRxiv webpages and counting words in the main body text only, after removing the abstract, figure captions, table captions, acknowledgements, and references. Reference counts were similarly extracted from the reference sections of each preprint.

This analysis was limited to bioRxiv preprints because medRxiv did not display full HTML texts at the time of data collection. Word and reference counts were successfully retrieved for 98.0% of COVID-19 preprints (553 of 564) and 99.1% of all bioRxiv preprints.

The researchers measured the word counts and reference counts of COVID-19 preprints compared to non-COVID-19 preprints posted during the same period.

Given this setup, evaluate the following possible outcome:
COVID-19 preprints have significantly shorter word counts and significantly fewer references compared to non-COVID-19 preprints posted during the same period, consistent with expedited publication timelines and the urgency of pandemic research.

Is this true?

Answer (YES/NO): YES